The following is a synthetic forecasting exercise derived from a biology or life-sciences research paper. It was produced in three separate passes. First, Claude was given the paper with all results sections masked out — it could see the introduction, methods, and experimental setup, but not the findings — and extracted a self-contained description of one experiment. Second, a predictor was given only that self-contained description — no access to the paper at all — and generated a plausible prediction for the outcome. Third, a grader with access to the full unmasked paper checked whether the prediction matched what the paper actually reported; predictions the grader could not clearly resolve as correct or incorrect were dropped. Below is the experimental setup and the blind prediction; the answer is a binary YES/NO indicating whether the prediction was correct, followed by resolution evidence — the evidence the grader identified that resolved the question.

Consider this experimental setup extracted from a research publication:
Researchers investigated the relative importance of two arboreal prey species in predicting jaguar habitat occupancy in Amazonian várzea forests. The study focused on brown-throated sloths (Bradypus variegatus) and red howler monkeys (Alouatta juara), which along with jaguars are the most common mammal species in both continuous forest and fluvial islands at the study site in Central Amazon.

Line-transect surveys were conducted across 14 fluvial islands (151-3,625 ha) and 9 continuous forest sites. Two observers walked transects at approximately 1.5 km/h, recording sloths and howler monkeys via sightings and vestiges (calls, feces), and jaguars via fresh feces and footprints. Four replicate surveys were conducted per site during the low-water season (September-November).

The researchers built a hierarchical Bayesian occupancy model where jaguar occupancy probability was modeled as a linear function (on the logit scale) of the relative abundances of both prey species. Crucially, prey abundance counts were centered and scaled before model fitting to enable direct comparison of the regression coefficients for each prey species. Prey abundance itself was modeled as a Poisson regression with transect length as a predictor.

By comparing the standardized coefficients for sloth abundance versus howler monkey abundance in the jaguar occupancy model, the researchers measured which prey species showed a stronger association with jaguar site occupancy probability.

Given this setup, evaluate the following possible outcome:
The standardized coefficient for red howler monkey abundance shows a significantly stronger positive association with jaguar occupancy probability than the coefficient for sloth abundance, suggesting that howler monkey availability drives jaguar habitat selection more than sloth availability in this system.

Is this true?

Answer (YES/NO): NO